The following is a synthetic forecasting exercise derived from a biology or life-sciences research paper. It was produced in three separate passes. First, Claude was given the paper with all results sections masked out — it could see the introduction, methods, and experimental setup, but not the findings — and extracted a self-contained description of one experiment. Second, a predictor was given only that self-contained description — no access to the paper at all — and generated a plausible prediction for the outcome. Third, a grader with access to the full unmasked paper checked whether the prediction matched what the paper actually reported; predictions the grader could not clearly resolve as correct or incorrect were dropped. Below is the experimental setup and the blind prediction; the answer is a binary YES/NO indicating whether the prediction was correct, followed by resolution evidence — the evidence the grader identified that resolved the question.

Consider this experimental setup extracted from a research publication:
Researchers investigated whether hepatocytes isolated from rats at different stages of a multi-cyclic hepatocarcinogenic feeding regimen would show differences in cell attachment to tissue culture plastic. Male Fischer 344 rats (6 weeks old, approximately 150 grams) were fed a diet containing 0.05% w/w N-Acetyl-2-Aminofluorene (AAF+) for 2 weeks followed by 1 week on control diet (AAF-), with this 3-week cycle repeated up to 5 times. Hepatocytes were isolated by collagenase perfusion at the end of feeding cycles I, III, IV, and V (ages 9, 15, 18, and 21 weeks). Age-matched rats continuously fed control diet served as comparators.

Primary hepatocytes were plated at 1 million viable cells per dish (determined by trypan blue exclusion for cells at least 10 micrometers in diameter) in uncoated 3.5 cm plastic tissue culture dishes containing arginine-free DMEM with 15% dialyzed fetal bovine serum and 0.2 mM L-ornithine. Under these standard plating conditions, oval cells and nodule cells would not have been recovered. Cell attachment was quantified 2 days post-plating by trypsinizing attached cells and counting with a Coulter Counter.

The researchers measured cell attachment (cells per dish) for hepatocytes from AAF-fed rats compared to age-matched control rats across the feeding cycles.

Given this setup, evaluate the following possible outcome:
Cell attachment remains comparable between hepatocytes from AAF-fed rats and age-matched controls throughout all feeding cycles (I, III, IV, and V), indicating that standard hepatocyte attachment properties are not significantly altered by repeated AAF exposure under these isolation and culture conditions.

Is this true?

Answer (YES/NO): NO